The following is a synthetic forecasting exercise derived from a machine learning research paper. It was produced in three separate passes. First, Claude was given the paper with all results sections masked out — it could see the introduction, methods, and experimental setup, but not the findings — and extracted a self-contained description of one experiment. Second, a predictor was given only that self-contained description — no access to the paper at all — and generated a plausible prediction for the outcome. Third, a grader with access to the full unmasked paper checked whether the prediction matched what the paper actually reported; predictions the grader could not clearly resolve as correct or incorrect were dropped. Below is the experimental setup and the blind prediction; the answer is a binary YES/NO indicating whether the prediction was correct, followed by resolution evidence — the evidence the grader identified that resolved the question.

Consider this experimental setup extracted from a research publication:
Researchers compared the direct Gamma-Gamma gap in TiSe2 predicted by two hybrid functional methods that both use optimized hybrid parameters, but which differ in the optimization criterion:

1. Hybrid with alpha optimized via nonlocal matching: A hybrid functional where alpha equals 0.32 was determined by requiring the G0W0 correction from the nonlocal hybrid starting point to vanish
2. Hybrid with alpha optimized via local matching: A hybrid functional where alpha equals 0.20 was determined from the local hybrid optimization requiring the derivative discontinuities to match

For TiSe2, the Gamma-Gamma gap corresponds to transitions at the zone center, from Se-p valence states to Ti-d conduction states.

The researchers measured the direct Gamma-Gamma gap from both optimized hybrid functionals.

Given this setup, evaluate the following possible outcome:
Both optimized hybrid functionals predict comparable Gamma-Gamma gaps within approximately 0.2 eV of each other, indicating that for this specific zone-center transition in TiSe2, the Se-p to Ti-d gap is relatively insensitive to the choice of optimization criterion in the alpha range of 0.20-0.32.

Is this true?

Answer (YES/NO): NO